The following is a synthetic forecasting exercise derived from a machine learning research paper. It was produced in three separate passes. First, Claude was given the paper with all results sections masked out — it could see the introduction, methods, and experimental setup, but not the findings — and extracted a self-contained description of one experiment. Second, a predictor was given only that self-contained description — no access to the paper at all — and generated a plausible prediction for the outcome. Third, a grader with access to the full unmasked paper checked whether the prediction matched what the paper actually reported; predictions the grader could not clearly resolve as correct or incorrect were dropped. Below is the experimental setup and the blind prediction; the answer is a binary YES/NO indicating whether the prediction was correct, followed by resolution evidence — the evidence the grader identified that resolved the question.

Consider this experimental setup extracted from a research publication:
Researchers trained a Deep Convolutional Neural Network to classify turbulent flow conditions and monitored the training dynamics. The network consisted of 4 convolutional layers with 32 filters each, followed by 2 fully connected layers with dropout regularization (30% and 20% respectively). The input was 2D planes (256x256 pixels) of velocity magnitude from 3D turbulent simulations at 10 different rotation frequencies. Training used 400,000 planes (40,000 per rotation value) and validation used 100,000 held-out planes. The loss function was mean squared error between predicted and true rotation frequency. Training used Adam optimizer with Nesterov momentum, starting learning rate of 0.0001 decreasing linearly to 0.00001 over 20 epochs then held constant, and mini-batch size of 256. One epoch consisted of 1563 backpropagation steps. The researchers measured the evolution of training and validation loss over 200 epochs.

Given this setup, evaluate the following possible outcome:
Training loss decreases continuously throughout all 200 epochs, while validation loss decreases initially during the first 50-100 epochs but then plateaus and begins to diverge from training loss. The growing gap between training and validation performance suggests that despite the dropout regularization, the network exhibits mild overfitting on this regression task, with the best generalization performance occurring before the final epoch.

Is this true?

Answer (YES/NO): NO